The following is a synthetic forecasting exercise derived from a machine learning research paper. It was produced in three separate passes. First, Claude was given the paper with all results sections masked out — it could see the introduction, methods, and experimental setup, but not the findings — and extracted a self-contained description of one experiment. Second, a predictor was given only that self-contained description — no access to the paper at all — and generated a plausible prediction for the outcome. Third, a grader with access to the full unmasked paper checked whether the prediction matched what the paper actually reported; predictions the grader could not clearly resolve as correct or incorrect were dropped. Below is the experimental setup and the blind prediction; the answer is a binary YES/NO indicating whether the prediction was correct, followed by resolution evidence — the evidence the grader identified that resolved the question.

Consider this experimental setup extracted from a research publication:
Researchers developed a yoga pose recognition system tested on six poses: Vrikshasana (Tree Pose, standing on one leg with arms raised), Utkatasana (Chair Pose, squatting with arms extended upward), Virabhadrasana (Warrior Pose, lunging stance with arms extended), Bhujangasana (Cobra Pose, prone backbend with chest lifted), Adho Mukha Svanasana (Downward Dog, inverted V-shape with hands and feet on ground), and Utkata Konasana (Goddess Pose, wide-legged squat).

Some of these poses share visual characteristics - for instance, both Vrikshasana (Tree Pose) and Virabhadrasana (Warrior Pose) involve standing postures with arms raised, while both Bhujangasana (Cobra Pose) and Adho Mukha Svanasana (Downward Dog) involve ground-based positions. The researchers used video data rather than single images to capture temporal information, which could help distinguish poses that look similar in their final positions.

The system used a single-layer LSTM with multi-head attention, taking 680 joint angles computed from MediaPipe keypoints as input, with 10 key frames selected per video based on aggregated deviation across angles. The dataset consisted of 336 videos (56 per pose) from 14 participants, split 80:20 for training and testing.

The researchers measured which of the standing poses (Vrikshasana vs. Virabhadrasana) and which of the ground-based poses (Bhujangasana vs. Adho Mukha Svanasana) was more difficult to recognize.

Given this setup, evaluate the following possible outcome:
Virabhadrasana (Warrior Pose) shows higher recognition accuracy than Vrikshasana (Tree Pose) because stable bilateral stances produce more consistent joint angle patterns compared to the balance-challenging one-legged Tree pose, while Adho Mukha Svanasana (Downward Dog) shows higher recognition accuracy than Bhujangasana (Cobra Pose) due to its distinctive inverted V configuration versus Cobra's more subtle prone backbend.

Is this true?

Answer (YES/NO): YES